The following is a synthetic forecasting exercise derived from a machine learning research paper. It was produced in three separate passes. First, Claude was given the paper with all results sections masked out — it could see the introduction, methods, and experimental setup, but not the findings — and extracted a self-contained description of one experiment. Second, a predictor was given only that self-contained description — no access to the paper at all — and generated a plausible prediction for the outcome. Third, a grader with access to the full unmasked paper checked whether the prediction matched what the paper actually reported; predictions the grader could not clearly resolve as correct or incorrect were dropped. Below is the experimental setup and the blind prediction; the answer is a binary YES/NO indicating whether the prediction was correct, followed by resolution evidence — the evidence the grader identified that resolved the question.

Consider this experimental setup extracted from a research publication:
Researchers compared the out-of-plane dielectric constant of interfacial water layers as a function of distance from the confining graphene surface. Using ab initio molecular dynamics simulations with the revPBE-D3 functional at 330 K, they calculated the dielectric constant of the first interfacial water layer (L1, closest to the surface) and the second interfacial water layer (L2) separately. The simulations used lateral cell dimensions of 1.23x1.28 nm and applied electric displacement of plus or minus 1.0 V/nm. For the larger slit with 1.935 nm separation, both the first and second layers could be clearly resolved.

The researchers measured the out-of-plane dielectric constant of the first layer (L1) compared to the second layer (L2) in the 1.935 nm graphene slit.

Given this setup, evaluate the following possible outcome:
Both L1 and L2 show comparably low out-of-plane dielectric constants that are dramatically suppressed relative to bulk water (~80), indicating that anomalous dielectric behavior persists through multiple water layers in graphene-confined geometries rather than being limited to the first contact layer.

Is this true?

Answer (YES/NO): NO